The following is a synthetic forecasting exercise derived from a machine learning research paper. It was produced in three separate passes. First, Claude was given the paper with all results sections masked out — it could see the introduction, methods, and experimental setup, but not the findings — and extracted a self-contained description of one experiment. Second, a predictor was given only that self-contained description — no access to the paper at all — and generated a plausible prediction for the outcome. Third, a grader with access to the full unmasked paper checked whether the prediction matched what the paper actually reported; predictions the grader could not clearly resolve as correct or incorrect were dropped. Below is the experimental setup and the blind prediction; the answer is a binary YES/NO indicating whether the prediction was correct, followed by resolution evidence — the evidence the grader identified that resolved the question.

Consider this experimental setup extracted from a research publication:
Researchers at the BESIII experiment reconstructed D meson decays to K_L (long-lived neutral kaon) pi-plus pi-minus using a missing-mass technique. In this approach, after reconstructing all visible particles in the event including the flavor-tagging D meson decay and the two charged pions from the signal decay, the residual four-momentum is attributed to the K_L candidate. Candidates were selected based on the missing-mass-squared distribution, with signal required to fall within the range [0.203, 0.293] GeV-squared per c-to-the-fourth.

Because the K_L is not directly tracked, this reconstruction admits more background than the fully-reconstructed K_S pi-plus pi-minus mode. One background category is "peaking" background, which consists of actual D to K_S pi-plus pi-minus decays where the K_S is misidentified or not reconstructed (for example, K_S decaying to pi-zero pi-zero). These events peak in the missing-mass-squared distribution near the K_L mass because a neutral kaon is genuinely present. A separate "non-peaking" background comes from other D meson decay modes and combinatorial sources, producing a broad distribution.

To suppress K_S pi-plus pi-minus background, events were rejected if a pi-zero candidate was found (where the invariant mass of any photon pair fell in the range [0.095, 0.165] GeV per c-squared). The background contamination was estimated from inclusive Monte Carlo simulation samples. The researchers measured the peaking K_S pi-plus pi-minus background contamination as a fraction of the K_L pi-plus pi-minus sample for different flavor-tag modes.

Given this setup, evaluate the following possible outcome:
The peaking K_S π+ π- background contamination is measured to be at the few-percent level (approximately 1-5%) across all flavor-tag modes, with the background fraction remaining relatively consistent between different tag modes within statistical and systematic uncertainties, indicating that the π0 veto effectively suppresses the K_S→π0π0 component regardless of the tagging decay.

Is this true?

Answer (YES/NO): NO